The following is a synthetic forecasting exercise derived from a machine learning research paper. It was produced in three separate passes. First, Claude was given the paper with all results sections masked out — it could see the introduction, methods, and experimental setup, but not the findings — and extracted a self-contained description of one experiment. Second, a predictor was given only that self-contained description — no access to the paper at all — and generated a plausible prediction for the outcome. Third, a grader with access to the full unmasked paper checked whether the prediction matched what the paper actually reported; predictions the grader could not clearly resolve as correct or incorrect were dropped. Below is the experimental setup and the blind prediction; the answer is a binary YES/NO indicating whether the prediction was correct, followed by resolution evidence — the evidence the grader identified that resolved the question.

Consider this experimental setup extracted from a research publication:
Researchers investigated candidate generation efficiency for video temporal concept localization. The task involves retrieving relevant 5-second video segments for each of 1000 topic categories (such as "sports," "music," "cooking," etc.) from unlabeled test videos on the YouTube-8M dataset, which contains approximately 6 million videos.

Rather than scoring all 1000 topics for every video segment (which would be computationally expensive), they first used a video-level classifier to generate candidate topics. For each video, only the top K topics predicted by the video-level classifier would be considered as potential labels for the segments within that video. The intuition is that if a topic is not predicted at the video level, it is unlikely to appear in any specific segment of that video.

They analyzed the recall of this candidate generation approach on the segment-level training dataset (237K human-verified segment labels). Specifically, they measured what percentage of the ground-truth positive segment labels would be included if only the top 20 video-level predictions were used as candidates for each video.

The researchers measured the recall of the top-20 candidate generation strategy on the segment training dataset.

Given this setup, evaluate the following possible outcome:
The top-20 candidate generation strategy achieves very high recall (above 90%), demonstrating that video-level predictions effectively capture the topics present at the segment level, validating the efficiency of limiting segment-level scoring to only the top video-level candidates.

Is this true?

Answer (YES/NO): YES